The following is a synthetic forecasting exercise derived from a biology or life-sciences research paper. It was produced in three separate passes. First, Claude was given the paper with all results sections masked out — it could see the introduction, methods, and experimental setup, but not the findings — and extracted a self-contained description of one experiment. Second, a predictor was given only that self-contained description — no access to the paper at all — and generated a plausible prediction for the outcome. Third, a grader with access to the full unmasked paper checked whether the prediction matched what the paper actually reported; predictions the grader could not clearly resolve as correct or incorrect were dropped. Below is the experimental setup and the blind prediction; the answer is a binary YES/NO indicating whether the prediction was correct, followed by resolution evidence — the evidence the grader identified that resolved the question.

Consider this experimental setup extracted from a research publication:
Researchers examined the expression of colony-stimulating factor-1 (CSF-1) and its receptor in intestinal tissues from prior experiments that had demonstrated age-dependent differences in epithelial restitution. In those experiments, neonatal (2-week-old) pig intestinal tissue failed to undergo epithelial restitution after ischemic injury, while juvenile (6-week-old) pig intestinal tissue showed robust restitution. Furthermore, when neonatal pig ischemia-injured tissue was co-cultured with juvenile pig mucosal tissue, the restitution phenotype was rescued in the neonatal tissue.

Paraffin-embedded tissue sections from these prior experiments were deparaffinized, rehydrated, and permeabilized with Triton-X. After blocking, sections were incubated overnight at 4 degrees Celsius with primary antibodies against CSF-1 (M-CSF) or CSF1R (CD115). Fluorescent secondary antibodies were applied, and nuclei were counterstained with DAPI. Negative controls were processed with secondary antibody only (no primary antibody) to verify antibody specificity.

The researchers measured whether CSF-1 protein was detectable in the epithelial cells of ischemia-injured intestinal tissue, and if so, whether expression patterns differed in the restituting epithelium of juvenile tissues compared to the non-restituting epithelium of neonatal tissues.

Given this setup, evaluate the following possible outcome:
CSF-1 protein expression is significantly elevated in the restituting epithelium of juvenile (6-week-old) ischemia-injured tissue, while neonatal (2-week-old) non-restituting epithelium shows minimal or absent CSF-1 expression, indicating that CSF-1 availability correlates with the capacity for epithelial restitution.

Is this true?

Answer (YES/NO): YES